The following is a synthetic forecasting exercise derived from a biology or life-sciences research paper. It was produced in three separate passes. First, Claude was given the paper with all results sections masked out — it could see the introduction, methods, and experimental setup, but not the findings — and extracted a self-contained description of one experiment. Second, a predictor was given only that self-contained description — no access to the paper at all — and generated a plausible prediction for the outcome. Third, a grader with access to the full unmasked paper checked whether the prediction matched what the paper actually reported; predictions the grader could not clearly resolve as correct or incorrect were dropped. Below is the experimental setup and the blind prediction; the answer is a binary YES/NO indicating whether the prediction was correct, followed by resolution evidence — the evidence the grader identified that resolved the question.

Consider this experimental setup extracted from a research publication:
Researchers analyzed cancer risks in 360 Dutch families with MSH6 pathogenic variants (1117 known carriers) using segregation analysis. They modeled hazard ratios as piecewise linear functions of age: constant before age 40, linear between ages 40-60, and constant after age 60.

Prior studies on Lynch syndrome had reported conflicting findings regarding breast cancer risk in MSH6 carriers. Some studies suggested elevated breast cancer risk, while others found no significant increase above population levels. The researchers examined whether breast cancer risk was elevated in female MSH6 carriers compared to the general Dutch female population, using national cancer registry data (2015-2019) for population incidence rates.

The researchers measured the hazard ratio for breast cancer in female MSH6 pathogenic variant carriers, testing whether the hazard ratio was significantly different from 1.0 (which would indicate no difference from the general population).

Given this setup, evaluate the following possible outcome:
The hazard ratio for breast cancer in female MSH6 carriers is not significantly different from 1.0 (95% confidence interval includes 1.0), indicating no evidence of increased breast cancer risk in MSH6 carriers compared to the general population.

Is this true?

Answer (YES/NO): YES